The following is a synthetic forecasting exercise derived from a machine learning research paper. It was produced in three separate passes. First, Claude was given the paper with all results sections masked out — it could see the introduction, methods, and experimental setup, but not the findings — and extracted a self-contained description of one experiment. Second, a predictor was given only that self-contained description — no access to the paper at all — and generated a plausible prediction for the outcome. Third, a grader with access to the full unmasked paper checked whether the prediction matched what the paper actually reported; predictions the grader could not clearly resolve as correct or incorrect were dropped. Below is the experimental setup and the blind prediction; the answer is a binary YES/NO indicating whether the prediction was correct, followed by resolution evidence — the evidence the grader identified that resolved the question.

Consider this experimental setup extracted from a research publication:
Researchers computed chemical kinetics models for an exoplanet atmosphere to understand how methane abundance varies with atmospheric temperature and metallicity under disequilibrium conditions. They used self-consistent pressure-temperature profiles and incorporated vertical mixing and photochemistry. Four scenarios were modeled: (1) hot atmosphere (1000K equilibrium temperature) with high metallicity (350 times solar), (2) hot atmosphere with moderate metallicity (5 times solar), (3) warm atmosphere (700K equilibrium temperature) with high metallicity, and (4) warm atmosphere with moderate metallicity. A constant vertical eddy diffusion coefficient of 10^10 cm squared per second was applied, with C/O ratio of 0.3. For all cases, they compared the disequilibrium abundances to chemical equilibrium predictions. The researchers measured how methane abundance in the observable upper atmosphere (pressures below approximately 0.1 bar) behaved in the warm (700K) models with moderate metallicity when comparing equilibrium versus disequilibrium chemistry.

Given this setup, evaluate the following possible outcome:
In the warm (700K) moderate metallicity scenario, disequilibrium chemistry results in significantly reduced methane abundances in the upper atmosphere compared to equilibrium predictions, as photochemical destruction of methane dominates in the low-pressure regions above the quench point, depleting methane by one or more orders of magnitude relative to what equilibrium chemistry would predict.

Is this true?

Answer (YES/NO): NO